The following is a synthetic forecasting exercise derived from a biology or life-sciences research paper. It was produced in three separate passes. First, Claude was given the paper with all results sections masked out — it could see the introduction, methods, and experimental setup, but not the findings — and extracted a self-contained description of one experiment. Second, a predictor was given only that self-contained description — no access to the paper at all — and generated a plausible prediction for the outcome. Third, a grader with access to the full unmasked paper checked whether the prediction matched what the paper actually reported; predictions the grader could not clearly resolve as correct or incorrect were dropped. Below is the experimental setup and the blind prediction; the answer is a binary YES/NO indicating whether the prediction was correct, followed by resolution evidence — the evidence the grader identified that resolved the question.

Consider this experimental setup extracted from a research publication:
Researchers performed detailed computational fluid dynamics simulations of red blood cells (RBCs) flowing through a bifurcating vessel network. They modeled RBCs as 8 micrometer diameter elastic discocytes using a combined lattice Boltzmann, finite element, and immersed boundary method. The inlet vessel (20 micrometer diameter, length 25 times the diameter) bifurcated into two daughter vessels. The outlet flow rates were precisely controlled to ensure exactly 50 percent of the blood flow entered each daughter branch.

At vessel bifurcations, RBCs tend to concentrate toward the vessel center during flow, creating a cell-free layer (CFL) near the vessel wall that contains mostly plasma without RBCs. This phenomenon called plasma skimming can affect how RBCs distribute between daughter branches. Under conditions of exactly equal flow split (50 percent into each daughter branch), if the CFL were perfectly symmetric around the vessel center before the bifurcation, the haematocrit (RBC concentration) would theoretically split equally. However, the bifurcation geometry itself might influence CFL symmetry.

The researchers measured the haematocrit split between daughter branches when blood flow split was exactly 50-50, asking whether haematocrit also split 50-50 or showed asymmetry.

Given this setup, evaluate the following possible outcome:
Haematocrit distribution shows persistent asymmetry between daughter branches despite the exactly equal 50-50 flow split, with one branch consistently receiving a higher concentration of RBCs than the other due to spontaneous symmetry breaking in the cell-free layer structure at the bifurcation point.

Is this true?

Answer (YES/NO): NO